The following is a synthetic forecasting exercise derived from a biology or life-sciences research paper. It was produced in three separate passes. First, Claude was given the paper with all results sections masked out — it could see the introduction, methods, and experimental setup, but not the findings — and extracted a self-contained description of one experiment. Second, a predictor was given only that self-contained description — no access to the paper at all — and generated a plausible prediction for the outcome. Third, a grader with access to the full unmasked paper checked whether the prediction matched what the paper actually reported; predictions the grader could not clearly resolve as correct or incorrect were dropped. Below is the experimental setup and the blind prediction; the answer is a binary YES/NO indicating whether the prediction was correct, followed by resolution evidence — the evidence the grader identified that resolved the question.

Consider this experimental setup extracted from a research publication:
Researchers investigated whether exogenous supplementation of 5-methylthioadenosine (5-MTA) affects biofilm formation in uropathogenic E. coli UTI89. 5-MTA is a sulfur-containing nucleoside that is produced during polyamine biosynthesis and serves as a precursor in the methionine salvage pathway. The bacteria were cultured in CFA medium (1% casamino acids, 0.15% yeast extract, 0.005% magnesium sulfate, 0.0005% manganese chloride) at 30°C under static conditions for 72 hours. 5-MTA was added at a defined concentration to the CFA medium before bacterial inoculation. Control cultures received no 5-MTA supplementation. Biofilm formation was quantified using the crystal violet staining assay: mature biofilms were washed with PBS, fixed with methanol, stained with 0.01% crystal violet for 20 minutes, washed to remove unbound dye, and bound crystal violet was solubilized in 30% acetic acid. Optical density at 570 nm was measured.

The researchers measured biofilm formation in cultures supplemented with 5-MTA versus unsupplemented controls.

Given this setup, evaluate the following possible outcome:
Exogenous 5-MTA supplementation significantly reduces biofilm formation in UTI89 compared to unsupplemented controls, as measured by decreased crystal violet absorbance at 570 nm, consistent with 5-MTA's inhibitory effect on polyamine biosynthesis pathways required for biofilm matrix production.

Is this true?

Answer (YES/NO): YES